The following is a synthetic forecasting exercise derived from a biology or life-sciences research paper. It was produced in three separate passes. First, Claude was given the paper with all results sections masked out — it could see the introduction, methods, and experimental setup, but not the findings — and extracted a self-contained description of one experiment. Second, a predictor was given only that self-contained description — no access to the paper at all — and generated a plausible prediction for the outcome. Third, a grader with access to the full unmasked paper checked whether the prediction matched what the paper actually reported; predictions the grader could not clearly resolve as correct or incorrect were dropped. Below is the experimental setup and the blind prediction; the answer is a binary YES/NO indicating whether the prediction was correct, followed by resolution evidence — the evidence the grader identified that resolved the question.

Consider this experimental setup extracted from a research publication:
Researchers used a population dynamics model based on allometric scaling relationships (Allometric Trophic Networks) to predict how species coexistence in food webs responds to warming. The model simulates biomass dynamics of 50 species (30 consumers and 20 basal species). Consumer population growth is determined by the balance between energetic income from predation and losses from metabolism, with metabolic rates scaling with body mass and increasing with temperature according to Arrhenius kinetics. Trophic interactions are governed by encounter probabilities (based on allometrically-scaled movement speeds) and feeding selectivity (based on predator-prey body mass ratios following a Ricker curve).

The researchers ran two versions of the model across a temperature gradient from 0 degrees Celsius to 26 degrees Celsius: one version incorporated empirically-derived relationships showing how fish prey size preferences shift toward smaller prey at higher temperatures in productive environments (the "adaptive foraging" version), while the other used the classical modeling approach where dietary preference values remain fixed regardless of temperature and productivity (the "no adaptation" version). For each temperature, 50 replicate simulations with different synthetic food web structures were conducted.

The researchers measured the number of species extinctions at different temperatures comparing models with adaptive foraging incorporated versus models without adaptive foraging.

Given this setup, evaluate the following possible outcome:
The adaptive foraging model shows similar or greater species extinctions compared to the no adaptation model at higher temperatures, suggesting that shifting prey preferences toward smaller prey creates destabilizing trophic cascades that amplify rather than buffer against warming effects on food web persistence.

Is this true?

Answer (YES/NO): YES